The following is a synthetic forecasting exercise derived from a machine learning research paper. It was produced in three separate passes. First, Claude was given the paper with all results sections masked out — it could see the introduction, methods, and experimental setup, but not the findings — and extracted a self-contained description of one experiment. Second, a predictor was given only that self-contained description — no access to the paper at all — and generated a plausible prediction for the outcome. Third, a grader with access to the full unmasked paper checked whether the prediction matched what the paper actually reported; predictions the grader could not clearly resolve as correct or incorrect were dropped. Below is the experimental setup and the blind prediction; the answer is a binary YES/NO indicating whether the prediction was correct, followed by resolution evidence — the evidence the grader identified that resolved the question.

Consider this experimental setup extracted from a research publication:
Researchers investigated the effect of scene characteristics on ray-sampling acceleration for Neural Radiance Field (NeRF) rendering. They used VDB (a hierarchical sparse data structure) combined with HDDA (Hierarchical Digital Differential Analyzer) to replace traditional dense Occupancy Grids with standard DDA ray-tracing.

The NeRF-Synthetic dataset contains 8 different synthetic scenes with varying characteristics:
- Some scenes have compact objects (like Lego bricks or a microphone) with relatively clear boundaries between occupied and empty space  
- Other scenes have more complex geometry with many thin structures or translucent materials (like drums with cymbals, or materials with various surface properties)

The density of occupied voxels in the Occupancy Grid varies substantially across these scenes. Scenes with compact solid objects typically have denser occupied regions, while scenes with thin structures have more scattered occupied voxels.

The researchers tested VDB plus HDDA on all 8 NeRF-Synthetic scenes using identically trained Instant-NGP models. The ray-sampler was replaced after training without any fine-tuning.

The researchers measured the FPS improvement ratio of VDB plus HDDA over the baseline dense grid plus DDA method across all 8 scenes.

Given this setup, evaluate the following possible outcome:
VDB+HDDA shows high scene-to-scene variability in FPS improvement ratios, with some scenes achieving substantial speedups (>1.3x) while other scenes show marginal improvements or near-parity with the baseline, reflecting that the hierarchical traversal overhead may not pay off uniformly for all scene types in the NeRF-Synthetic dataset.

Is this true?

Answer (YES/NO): NO